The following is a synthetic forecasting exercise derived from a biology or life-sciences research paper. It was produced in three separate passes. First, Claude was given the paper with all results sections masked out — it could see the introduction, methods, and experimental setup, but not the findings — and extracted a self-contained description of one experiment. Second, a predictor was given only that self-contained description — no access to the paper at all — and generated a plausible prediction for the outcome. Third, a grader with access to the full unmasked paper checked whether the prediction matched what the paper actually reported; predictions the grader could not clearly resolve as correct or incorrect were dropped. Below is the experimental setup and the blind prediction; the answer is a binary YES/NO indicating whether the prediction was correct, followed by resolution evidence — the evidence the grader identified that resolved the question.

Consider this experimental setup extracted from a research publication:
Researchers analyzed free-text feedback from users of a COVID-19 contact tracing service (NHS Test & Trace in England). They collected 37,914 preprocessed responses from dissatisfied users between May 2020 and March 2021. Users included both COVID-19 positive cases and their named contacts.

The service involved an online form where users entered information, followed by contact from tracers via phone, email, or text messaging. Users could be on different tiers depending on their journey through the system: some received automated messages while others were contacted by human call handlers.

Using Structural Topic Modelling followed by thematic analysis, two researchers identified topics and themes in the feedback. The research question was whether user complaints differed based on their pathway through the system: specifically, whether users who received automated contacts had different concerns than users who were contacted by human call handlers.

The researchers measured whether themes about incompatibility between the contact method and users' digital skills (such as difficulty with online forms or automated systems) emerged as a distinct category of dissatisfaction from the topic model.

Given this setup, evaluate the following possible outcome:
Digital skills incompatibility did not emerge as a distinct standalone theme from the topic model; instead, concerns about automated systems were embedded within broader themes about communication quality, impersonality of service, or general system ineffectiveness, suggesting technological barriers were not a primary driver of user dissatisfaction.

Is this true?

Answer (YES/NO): NO